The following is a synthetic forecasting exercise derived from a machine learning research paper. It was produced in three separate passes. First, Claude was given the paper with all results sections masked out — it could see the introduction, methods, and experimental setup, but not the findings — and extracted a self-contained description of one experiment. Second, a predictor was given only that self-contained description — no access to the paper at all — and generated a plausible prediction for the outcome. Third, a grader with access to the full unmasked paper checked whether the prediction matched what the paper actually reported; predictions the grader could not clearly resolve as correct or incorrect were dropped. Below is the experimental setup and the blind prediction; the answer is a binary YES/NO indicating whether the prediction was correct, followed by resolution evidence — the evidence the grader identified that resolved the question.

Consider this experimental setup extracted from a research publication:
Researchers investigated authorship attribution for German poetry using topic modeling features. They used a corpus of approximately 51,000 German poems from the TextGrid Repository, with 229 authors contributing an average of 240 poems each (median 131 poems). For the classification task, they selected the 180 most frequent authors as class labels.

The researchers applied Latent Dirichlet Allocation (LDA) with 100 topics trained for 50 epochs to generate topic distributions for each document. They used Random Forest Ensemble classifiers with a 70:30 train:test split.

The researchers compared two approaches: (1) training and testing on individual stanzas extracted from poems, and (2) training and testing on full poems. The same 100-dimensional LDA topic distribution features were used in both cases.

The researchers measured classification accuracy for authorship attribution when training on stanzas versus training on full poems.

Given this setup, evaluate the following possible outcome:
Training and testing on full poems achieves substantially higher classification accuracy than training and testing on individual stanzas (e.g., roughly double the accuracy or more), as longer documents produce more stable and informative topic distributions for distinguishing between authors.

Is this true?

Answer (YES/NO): NO